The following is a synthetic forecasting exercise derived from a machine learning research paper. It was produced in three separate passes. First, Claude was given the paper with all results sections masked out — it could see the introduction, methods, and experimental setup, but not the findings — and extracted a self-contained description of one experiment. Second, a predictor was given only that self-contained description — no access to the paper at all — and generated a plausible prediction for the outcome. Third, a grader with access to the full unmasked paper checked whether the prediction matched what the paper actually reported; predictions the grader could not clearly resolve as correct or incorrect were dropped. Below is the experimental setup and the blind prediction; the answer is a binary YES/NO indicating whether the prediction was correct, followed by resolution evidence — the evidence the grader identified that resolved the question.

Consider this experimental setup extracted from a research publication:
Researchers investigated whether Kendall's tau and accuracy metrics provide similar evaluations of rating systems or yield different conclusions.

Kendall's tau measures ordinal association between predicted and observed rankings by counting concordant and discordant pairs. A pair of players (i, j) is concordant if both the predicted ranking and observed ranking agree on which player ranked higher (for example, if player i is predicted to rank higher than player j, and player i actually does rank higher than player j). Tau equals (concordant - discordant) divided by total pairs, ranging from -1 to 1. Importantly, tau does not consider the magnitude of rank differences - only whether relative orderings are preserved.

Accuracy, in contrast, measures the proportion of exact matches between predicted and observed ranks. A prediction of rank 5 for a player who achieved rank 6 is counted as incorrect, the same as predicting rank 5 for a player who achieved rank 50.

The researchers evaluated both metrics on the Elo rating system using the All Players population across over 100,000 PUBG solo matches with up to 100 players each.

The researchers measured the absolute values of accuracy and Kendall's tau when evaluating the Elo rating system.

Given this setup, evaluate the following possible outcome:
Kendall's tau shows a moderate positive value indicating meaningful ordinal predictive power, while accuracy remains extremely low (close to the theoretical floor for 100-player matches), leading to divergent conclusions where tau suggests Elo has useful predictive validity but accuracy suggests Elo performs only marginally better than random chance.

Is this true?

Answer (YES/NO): NO